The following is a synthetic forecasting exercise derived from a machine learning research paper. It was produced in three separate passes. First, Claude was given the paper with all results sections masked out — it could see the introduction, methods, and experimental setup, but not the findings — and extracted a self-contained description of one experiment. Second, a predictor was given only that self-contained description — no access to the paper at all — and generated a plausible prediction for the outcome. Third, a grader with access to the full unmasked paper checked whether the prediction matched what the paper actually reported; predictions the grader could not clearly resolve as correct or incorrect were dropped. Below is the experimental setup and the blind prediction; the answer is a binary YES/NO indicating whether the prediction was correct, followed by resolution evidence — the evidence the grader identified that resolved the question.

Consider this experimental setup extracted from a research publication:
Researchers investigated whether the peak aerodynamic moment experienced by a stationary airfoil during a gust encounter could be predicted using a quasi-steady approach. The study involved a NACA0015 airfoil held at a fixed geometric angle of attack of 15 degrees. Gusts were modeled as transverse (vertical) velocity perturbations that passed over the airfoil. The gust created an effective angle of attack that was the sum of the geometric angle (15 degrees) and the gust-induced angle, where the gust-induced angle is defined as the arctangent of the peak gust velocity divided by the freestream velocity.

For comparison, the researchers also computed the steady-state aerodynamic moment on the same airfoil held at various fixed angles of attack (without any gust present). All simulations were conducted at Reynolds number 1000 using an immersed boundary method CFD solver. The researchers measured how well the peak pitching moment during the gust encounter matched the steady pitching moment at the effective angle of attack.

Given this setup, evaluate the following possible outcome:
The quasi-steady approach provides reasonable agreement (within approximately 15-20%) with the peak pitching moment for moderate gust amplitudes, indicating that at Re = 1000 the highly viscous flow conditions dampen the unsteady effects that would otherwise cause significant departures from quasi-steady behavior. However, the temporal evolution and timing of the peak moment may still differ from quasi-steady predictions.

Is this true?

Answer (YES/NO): NO